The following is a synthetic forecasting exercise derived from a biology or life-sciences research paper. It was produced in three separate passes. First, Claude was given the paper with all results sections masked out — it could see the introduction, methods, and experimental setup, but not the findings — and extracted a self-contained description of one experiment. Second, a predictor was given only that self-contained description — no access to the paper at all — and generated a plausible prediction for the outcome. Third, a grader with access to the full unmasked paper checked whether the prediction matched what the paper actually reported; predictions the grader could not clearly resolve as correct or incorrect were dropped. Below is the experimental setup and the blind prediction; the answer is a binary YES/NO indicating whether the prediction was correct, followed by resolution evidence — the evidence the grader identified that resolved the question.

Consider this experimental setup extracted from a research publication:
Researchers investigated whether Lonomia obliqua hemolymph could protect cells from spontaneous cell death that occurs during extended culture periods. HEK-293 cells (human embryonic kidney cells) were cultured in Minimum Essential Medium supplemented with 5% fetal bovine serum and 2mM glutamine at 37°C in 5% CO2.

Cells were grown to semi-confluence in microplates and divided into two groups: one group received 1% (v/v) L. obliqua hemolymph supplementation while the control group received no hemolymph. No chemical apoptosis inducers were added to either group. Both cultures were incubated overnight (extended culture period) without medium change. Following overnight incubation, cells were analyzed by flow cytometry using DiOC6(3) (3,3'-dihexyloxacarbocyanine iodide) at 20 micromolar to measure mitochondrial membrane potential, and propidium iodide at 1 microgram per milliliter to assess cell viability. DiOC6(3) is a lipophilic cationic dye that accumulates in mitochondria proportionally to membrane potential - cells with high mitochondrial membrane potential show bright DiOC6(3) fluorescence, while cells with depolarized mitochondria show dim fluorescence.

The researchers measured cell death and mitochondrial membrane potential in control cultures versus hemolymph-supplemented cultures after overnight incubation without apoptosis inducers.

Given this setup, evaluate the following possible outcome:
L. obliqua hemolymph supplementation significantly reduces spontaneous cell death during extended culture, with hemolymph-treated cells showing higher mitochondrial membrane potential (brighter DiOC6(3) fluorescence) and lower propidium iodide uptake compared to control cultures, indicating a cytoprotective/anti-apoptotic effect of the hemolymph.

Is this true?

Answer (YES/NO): YES